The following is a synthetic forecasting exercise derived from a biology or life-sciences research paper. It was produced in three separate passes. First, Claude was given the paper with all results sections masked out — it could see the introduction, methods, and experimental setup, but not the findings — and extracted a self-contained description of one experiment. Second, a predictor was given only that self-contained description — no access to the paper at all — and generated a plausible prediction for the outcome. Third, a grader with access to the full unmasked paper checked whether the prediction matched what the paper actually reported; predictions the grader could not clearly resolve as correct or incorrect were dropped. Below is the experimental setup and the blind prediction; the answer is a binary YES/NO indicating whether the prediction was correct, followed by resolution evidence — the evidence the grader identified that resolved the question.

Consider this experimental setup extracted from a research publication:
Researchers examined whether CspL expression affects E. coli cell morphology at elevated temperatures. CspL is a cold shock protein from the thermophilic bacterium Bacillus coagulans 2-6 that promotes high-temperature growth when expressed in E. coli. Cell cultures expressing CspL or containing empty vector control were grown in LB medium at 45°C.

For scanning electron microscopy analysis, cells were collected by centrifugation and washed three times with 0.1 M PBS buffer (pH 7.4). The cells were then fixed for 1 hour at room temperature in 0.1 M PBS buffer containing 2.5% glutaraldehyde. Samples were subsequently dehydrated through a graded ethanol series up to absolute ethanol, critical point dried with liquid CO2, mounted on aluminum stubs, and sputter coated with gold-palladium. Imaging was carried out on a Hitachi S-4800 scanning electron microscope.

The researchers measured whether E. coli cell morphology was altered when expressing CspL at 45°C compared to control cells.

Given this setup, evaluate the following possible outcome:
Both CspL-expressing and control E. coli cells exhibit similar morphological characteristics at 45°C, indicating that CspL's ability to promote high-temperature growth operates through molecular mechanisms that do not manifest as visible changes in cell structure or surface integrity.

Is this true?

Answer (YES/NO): NO